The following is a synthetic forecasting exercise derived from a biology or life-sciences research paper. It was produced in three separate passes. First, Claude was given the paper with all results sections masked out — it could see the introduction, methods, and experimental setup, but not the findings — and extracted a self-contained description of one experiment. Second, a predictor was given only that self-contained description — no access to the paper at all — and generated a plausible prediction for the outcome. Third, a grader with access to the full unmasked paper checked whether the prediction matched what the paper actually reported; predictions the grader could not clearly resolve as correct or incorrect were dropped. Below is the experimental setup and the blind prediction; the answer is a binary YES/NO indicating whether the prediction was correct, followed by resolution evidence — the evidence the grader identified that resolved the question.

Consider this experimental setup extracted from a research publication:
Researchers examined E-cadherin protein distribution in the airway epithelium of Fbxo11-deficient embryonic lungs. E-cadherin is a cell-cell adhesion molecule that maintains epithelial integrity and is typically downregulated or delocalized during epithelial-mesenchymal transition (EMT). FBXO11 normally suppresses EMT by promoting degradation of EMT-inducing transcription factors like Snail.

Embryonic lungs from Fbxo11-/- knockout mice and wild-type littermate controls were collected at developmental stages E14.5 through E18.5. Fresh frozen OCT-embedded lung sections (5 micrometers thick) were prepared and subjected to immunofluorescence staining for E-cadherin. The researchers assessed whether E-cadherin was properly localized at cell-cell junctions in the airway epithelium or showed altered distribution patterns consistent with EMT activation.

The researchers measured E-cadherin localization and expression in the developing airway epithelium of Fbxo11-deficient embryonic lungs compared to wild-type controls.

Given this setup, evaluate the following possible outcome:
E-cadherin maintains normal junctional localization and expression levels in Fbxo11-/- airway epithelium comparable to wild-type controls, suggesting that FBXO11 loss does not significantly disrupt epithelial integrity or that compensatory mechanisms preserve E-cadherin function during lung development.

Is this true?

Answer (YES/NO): NO